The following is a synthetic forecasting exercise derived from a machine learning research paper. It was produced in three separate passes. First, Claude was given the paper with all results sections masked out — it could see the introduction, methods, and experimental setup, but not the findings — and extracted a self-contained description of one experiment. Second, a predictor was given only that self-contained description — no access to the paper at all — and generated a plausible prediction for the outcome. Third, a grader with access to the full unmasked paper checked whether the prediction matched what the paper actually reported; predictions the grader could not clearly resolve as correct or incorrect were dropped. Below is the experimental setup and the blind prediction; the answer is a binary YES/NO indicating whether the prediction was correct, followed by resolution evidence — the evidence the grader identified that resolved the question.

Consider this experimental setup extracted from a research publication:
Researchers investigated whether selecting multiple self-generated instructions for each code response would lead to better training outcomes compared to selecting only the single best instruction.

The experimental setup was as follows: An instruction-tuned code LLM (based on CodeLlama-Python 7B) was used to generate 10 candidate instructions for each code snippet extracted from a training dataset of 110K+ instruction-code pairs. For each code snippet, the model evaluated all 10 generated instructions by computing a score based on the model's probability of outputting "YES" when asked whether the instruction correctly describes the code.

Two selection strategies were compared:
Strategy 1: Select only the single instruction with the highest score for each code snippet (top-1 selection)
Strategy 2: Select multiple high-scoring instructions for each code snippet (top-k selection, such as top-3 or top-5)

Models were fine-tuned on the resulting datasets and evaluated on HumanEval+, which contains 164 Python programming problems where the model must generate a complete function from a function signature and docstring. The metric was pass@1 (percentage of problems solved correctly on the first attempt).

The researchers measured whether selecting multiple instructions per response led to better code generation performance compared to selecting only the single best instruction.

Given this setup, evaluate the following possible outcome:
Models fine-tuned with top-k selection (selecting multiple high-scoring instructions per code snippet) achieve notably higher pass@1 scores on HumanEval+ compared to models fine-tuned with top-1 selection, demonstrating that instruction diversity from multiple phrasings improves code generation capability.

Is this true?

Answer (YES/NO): NO